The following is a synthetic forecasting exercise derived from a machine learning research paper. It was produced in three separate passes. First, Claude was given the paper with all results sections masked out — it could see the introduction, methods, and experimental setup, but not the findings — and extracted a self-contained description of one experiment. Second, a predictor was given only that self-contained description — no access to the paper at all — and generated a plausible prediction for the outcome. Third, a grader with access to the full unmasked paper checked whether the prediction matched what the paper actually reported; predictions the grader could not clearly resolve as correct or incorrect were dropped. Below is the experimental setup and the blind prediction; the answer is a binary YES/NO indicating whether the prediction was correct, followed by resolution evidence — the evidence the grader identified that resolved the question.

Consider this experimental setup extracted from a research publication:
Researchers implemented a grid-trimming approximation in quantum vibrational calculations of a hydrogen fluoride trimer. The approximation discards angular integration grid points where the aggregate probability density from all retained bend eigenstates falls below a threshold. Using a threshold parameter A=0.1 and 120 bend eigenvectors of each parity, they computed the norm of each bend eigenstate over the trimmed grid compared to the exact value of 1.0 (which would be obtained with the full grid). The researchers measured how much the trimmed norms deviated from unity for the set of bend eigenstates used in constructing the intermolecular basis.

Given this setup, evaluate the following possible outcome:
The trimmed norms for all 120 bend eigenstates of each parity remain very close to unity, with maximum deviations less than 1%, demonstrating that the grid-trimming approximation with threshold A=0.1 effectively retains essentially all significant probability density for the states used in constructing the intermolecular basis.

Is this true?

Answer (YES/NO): YES